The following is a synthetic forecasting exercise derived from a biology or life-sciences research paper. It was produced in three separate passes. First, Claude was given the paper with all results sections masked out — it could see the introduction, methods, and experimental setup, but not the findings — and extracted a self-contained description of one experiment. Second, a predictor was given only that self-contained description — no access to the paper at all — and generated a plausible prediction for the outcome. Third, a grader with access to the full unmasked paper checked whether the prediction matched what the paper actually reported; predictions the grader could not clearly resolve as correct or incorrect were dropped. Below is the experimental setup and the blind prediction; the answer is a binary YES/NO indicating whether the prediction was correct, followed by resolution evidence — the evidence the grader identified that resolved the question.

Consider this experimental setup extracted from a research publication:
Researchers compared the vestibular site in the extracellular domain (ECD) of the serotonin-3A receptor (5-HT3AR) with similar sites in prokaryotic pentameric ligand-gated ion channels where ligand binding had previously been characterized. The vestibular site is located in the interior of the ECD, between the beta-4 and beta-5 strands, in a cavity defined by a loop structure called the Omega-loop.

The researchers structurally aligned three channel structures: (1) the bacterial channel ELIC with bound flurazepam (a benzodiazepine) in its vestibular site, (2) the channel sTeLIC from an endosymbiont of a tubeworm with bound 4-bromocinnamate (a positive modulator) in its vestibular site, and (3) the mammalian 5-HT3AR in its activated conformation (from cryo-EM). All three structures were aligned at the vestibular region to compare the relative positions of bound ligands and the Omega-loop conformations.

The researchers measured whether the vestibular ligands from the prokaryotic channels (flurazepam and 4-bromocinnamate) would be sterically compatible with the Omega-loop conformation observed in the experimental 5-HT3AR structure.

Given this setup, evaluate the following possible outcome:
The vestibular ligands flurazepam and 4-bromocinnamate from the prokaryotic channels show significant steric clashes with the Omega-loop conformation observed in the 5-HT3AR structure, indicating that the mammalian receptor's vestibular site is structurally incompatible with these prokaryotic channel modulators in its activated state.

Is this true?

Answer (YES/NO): YES